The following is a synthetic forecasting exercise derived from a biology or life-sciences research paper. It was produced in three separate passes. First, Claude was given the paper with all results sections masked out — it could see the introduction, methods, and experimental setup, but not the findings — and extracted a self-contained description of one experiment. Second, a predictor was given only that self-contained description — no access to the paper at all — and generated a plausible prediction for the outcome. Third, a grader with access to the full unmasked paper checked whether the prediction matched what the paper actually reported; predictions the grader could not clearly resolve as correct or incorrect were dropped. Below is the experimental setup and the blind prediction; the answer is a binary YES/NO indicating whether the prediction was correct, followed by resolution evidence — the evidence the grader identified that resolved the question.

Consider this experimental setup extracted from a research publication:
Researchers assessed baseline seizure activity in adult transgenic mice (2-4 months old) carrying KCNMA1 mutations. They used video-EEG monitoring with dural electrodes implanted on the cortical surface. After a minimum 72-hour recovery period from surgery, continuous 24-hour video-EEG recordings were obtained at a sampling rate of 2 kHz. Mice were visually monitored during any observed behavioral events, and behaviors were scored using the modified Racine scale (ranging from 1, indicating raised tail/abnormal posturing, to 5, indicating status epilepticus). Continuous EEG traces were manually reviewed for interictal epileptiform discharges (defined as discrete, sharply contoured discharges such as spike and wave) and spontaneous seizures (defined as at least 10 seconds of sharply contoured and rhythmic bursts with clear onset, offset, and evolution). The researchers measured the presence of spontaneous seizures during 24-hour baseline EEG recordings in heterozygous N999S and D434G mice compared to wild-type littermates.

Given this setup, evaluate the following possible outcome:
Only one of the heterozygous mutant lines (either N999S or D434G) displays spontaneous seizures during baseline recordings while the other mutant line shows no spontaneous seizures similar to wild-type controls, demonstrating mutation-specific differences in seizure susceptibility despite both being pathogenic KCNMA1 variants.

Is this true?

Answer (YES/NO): NO